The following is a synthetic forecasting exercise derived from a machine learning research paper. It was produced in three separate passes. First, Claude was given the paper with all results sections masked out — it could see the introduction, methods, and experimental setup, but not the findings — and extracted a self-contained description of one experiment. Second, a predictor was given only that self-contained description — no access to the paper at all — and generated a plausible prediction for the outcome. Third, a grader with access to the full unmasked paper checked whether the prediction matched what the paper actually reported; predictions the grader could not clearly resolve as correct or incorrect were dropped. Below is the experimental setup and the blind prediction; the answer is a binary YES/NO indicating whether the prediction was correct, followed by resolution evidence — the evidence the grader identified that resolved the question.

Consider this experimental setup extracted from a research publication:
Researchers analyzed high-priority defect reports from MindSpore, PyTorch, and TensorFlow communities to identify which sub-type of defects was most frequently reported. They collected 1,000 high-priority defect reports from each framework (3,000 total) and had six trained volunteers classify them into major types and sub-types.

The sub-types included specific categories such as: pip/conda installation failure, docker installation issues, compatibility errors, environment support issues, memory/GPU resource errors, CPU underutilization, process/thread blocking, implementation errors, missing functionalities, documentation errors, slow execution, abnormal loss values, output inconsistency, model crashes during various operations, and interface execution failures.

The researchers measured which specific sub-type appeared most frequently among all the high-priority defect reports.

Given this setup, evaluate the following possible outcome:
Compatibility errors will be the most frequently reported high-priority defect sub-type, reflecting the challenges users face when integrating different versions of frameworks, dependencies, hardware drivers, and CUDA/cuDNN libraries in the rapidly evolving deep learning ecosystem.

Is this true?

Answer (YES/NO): NO